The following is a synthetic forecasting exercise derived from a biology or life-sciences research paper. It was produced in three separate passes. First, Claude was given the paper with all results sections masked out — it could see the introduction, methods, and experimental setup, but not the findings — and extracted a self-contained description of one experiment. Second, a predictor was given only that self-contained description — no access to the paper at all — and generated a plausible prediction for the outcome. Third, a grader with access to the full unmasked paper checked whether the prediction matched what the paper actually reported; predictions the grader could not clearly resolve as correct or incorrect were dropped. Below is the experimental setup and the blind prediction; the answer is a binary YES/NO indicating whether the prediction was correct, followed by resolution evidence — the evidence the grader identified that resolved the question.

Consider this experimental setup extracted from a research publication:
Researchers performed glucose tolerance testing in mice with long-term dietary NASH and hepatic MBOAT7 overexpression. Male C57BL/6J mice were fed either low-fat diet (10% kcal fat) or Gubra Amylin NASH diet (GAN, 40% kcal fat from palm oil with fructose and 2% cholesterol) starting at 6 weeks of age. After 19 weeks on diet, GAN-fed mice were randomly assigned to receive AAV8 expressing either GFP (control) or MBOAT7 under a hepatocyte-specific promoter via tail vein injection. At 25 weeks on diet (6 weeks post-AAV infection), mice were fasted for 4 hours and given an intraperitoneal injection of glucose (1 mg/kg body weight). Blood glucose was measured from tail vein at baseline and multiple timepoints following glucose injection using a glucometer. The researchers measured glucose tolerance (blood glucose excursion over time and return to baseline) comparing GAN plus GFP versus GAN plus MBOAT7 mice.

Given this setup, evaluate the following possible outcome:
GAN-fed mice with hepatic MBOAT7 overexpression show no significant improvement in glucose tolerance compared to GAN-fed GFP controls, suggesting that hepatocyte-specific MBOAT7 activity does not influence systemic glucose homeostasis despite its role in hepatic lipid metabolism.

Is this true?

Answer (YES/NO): YES